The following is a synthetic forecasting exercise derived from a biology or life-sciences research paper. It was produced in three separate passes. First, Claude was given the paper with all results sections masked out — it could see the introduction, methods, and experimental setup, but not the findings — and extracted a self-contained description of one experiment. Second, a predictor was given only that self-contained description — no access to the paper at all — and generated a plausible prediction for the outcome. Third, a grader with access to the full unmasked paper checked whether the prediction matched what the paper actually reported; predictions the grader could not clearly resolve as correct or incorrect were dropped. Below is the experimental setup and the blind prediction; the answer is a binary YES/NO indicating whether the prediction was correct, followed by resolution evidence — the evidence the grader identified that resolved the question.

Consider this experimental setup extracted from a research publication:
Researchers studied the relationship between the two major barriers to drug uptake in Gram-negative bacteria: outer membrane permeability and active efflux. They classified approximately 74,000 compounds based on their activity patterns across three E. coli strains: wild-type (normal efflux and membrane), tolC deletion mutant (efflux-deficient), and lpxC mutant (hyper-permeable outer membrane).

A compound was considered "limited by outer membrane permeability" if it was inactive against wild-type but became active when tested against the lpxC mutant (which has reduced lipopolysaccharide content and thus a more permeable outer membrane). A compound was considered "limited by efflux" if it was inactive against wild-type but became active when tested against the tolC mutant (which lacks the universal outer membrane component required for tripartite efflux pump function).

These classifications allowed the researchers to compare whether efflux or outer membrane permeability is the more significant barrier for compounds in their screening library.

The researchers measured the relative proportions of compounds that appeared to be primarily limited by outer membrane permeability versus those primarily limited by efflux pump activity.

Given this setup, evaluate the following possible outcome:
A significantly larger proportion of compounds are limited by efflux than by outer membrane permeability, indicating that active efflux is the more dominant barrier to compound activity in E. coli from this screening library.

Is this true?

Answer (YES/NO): YES